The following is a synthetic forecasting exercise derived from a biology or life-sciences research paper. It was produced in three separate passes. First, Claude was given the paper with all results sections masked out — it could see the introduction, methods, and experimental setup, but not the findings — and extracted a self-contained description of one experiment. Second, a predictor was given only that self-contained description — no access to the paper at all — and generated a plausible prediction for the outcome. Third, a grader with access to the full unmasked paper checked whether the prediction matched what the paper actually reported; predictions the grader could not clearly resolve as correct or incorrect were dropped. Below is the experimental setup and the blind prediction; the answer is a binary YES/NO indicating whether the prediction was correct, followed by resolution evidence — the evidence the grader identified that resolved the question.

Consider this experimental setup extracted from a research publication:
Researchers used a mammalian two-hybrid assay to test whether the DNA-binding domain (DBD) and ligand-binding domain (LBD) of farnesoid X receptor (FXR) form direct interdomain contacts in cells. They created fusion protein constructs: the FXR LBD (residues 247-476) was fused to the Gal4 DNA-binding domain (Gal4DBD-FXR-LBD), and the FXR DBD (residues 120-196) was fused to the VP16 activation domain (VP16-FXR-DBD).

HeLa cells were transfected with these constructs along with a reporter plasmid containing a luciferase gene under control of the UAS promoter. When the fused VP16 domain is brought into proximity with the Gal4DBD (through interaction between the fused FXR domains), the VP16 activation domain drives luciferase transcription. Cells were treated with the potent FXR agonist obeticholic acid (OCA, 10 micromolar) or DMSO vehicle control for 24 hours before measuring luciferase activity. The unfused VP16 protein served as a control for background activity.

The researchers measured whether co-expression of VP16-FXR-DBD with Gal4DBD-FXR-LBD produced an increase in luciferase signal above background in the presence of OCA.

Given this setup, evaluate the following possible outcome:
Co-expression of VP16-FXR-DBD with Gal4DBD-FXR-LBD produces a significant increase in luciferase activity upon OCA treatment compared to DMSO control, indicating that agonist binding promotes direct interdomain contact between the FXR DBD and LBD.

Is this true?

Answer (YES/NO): NO